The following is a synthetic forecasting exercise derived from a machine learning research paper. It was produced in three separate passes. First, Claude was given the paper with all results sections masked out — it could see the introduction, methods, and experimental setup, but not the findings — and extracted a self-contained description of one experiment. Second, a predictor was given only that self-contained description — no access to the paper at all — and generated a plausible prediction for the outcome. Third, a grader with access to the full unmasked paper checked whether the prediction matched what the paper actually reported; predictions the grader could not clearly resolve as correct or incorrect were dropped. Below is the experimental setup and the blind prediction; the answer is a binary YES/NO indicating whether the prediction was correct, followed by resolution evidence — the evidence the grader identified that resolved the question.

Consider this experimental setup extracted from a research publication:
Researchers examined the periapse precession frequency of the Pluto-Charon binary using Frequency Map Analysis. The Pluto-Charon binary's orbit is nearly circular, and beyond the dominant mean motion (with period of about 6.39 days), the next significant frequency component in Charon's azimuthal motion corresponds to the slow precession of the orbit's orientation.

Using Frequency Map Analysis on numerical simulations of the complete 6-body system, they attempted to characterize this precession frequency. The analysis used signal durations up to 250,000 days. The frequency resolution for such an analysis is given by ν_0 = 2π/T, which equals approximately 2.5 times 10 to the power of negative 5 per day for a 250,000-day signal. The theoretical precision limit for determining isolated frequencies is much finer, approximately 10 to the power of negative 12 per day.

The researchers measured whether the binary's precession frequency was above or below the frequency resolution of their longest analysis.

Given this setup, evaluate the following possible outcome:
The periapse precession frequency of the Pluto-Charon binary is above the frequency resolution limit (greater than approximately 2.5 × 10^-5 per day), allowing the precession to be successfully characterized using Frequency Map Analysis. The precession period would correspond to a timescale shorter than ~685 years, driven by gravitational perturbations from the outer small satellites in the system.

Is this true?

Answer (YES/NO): NO